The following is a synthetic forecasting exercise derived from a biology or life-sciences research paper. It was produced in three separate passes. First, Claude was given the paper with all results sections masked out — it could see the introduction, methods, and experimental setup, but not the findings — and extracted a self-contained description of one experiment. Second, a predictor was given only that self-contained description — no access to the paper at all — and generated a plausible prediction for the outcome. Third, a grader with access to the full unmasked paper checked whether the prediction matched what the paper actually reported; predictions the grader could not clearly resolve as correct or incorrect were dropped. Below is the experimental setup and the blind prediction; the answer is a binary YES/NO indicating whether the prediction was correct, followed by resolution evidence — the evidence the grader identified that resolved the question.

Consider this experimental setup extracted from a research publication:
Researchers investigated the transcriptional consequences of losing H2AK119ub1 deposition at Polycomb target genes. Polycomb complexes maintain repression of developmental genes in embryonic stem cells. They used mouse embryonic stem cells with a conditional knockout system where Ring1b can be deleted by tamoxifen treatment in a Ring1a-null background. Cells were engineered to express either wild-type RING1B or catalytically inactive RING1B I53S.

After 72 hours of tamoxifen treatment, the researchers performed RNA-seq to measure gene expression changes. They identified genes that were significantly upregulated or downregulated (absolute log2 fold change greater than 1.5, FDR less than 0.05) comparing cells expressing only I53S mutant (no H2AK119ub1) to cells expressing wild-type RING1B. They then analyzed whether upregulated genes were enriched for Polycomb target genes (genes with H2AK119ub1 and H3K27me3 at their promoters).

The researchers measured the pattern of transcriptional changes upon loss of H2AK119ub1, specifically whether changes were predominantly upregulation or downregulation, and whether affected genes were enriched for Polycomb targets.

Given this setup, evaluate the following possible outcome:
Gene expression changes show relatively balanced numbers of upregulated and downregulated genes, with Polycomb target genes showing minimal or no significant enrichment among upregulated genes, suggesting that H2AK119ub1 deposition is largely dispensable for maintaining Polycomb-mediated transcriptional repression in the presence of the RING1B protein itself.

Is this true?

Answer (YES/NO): NO